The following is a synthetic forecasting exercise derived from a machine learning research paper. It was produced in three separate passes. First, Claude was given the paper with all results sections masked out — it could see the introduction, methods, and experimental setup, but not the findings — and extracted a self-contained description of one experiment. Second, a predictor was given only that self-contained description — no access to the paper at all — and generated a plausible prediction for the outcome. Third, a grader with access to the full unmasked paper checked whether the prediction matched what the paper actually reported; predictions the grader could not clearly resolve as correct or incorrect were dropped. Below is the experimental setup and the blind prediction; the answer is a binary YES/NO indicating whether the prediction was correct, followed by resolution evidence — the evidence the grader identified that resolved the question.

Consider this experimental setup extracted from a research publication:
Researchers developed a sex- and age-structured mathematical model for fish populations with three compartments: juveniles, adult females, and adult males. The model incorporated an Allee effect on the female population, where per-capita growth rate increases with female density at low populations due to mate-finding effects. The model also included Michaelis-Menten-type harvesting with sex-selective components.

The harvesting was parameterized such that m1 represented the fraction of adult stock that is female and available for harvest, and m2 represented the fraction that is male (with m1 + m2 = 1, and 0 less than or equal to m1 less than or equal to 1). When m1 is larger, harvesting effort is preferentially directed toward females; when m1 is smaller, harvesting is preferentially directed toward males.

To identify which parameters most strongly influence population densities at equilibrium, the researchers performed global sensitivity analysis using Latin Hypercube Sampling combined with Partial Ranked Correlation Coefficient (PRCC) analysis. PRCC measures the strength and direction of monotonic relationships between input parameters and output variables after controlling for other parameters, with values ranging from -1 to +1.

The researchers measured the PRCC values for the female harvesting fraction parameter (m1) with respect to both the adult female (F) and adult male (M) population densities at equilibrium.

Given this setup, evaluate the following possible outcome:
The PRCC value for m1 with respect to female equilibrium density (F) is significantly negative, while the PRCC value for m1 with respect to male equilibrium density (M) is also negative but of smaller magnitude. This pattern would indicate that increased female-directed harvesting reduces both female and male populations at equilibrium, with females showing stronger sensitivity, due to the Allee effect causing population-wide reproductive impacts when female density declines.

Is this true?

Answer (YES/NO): NO